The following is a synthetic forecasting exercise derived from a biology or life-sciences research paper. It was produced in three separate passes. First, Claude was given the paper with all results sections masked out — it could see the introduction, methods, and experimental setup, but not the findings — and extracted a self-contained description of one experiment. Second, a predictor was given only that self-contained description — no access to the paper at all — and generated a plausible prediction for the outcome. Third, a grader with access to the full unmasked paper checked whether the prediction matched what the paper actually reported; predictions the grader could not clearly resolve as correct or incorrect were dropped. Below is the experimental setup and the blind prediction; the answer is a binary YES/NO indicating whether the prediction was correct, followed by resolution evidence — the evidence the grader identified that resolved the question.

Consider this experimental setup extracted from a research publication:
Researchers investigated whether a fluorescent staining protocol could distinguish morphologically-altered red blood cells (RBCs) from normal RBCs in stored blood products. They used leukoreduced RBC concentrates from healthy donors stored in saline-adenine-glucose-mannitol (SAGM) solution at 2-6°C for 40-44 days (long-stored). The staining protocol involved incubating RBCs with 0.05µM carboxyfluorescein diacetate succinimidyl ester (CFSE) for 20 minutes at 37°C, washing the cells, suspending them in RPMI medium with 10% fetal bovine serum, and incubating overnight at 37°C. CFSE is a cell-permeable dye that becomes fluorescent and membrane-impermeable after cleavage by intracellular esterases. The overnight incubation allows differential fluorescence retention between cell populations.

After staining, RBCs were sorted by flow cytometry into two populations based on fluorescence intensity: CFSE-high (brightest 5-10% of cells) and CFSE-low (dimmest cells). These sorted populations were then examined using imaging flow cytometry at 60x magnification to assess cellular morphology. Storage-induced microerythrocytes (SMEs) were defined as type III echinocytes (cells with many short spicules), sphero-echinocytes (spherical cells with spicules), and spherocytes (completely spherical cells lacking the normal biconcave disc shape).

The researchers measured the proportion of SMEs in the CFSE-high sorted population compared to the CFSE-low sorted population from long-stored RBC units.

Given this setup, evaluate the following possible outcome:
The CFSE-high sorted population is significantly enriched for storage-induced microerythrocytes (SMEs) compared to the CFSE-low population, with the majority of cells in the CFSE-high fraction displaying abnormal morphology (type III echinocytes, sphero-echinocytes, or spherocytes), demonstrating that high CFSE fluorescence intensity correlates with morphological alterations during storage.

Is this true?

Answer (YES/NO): YES